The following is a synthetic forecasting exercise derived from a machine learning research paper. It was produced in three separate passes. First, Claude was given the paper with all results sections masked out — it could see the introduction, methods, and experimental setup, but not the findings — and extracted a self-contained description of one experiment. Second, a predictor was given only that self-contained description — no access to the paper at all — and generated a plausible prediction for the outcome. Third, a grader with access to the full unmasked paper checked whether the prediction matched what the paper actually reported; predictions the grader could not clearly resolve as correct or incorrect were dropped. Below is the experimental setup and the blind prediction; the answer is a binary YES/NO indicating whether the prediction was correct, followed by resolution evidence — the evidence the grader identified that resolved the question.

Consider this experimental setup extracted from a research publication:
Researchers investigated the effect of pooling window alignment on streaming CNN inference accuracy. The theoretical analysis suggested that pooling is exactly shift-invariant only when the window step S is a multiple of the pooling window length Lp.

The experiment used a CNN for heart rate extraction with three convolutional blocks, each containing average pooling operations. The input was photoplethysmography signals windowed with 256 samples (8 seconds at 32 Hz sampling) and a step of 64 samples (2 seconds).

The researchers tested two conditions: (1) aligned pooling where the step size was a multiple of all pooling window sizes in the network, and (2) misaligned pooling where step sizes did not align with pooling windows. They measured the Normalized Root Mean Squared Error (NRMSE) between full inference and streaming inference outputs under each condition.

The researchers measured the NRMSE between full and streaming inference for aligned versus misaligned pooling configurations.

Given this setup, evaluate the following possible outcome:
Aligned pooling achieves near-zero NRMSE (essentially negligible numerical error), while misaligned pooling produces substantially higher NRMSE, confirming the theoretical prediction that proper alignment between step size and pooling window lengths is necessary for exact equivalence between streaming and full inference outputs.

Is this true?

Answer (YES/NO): NO